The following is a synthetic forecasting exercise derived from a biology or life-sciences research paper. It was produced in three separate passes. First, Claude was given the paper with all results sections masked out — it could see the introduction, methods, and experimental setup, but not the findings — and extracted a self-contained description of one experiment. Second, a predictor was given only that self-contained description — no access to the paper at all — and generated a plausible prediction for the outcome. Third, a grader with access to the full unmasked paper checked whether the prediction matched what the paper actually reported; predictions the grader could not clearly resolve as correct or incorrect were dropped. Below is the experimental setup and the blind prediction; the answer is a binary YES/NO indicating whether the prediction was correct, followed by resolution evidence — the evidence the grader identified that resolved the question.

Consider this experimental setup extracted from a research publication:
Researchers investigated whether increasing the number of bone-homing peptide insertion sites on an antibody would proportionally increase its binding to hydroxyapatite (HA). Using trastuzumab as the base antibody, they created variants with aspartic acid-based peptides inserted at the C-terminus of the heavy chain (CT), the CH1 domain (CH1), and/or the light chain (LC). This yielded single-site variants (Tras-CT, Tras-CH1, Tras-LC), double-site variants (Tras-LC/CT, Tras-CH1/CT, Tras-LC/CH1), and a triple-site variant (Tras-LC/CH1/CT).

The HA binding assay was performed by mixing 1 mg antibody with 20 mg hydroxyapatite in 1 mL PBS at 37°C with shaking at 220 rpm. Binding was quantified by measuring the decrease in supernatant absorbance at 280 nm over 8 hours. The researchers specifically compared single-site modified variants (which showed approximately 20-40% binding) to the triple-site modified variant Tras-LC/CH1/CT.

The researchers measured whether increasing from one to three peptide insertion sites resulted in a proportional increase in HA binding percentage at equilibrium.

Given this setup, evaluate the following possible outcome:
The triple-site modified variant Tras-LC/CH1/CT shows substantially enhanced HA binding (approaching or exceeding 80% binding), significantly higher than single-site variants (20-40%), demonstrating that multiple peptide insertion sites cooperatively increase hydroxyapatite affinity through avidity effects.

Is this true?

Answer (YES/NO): YES